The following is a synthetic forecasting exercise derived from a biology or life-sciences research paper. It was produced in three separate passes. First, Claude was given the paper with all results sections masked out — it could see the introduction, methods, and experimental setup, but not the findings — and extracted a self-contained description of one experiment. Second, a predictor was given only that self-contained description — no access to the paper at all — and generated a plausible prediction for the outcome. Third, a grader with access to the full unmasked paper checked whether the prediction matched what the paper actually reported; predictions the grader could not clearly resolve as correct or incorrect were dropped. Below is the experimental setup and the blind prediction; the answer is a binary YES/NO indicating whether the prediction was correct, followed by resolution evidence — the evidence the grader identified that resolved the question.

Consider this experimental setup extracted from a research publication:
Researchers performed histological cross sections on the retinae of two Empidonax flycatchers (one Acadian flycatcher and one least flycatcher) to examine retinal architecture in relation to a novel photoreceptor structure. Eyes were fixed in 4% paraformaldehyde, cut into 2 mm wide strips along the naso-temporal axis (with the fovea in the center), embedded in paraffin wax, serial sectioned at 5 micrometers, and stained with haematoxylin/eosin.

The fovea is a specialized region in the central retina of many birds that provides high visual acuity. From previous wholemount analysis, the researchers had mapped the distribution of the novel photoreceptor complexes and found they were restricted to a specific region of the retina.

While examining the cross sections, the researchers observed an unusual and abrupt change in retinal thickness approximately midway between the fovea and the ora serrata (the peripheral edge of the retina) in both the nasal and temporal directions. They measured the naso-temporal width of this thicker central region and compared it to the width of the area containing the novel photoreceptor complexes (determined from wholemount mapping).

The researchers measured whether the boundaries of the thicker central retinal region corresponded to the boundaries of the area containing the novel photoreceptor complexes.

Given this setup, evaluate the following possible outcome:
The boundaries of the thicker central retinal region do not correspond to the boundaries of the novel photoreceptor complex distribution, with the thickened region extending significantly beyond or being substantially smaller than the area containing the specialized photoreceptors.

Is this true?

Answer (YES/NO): NO